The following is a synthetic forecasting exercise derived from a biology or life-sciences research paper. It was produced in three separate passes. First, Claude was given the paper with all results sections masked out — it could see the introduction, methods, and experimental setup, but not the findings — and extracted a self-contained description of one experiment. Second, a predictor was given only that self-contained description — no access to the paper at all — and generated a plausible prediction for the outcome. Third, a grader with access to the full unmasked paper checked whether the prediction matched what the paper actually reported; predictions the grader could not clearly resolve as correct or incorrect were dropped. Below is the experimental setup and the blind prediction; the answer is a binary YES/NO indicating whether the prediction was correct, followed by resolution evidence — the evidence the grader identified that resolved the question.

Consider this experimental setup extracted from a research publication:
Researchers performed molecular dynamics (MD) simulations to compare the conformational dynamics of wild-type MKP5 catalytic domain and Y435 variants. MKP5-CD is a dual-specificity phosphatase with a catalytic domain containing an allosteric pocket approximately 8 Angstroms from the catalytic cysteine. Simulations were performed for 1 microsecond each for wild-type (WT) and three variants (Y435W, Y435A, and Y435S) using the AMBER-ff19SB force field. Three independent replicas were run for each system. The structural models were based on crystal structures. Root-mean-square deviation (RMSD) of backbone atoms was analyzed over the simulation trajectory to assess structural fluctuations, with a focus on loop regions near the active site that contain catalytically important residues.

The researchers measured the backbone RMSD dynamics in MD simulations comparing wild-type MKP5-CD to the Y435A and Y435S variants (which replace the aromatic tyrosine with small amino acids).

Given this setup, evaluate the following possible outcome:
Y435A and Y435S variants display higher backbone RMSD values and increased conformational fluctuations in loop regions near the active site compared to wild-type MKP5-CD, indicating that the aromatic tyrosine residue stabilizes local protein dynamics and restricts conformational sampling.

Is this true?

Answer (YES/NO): YES